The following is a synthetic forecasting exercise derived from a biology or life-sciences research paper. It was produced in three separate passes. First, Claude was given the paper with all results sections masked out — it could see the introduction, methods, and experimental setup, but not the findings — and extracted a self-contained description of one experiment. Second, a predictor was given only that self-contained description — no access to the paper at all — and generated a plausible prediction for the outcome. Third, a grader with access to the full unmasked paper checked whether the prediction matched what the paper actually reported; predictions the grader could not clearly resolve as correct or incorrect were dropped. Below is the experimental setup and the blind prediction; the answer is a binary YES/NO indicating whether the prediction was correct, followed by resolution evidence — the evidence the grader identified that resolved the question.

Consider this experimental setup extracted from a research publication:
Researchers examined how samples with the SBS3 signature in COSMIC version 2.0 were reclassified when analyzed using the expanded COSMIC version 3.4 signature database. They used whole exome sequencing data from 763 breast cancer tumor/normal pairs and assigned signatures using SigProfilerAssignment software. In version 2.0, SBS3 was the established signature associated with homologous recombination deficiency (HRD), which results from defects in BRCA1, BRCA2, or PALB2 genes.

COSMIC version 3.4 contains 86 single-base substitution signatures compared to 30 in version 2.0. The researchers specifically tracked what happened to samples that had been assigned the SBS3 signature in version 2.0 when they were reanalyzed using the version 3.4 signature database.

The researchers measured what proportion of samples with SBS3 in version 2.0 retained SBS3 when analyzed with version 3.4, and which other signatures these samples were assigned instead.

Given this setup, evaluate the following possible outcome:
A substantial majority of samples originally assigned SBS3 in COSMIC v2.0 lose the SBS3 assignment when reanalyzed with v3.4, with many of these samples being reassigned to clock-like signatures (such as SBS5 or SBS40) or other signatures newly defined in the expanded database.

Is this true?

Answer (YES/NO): NO